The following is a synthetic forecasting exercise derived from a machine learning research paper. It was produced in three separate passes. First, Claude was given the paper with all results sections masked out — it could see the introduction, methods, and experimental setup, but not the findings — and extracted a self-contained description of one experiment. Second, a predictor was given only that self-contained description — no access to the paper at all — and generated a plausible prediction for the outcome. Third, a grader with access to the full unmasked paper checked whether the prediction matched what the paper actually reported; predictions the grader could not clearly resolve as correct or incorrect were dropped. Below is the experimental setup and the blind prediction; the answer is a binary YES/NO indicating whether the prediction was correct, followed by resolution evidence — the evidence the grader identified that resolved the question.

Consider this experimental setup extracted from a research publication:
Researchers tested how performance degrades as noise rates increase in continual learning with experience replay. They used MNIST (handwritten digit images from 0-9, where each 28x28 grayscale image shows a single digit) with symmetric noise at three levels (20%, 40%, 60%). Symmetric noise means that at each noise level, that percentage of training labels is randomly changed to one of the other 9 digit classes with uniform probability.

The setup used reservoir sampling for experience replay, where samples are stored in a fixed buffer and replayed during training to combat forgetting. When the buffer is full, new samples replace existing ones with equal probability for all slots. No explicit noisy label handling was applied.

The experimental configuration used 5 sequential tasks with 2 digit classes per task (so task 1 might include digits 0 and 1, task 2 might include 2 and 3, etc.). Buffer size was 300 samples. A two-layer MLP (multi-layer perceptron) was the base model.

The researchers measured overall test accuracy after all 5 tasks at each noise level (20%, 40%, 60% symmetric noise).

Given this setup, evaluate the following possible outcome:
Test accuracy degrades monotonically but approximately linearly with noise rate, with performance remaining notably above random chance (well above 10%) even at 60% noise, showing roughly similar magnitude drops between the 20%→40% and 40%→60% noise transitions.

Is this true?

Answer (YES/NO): YES